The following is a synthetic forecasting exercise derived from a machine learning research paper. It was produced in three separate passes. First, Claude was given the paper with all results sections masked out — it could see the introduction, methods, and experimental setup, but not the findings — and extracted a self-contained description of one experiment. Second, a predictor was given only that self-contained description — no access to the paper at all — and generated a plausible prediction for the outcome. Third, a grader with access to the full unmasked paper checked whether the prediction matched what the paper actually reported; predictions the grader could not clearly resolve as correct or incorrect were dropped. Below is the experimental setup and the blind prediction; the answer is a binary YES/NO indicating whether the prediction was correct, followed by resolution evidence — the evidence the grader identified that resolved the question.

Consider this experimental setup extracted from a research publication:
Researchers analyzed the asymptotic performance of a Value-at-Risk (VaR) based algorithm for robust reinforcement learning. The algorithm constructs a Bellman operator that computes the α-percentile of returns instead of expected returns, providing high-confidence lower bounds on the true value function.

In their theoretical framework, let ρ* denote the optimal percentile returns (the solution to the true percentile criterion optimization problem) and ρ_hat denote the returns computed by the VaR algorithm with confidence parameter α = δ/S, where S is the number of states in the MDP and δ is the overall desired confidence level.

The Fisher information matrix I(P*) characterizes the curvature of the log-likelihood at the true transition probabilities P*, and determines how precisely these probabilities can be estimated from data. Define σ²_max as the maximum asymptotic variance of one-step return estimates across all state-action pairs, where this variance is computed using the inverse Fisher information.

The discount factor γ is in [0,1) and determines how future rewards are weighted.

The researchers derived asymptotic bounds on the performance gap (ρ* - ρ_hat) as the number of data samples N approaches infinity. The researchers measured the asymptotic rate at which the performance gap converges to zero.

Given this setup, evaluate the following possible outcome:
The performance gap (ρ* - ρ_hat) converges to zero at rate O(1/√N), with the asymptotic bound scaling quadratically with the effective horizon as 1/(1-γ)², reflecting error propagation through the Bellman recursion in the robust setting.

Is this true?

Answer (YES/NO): NO